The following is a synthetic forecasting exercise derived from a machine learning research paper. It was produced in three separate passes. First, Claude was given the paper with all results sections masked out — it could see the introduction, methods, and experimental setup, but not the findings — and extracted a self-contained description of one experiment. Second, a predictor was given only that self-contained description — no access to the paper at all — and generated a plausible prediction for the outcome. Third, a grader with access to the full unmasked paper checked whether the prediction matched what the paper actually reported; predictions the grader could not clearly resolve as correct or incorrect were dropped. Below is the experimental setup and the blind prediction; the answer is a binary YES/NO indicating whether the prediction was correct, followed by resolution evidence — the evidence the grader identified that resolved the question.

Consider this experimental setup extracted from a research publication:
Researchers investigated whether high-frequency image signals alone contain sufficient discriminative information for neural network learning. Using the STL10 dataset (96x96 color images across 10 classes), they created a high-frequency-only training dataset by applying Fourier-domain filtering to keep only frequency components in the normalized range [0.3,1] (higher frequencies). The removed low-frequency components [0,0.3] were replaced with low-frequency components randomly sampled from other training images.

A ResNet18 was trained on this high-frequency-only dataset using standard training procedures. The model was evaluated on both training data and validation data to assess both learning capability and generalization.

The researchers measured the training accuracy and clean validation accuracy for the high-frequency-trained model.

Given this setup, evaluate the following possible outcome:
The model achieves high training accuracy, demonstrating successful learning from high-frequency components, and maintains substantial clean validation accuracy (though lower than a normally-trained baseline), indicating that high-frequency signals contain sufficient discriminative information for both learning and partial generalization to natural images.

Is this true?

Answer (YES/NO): NO